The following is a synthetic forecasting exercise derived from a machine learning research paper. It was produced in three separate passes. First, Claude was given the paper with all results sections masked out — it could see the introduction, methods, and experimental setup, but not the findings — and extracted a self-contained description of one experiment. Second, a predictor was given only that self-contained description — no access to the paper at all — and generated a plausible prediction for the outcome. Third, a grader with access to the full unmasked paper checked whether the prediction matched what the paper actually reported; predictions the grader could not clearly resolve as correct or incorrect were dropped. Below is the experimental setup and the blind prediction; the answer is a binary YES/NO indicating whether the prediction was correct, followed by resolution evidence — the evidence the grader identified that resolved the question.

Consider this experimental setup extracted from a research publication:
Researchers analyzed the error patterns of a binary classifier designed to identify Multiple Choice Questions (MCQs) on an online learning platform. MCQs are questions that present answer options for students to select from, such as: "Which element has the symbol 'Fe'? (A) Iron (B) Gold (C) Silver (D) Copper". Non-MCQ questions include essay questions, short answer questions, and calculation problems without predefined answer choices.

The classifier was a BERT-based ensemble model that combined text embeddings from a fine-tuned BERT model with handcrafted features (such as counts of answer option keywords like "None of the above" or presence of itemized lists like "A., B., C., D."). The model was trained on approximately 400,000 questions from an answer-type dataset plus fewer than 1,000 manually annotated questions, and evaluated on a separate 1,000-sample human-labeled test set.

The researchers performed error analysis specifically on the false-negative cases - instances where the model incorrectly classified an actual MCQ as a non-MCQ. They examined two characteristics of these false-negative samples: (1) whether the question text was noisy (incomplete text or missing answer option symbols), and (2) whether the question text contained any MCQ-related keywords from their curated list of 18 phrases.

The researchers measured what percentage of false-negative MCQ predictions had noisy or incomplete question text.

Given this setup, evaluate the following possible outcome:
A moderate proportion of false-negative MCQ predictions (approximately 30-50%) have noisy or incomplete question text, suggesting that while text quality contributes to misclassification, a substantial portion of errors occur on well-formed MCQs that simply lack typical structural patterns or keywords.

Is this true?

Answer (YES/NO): YES